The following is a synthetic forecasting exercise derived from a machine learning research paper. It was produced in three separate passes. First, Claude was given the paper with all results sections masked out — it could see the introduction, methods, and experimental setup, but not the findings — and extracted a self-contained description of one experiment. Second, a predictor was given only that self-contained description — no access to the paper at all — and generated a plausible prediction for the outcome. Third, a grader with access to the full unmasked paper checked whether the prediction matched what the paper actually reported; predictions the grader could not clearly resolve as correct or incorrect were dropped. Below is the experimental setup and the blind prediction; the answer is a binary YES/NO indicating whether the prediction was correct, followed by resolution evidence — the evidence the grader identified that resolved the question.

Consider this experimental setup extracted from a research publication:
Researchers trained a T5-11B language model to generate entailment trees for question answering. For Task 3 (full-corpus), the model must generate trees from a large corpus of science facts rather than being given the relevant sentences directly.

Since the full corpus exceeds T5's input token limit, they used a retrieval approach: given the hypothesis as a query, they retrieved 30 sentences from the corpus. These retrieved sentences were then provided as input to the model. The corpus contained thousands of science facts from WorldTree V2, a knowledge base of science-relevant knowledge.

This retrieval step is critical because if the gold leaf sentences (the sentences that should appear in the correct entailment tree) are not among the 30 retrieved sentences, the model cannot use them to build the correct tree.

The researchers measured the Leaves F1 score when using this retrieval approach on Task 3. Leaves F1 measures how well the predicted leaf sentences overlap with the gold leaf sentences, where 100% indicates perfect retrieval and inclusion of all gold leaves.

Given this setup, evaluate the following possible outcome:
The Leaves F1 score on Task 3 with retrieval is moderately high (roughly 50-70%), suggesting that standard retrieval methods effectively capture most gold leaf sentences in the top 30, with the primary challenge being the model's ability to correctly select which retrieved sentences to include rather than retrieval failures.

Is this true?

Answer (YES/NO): NO